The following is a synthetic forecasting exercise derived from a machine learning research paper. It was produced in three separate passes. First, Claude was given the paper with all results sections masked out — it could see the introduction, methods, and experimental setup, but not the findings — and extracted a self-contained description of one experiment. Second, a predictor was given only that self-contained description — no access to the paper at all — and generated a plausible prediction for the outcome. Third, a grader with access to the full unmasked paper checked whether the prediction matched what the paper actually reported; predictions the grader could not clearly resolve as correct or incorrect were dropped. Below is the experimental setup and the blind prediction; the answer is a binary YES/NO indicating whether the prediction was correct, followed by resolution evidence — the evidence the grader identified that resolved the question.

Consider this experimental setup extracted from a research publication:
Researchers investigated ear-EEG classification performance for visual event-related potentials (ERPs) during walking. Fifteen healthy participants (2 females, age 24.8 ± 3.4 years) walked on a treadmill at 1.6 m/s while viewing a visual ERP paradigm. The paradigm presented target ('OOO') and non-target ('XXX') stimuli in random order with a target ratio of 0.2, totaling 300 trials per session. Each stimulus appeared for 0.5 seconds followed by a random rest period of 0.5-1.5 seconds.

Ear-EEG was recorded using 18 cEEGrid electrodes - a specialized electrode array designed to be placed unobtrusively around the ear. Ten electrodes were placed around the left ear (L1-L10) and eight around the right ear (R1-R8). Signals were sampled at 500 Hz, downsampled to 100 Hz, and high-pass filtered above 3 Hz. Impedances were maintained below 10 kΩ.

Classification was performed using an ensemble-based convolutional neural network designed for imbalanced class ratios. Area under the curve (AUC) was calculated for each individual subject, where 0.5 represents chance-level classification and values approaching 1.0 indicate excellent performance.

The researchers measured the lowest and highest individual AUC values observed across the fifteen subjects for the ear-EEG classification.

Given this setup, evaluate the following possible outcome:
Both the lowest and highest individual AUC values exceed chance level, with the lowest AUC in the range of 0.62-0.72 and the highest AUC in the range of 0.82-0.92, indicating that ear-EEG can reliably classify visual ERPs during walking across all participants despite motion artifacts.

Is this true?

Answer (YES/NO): NO